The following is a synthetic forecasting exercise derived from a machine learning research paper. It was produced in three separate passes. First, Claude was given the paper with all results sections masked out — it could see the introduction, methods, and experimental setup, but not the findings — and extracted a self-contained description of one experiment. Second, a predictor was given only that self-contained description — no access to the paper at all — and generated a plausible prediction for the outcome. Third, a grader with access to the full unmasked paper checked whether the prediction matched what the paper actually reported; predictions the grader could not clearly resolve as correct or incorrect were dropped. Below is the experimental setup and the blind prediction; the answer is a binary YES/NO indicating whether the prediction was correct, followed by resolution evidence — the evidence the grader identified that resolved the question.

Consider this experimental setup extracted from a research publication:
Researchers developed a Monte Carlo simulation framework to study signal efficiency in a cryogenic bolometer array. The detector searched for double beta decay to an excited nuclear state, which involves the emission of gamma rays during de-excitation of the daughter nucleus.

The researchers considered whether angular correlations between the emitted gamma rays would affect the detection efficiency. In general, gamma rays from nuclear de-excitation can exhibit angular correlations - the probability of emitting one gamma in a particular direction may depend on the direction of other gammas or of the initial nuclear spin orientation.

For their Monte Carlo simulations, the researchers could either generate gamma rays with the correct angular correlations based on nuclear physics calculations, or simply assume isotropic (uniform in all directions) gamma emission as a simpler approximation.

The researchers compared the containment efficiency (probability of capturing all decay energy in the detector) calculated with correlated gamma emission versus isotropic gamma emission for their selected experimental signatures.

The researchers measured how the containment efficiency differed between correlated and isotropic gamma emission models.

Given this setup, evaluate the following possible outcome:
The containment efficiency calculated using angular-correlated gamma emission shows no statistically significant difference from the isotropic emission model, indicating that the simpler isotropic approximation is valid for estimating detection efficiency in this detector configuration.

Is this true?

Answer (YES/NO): YES